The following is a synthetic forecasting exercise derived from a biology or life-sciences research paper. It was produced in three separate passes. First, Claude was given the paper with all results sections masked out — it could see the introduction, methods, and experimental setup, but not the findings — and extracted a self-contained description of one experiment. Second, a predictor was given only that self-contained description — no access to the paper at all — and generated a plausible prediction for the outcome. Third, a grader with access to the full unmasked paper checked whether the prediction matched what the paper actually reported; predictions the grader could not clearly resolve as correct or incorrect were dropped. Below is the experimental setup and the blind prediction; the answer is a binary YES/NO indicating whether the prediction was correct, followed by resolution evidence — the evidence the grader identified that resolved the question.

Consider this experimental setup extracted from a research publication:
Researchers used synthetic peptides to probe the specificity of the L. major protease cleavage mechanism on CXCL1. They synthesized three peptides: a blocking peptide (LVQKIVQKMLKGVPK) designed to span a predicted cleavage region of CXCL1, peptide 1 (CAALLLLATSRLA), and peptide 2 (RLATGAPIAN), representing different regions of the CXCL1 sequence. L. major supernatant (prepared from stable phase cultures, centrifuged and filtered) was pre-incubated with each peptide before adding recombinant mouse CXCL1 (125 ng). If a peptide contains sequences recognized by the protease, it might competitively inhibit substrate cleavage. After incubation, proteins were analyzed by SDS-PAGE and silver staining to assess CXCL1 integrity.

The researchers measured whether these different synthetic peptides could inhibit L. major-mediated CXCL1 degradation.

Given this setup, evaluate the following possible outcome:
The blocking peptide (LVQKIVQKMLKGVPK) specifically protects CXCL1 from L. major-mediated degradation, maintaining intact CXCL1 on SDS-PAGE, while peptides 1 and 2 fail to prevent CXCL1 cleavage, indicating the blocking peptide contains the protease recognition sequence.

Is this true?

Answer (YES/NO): YES